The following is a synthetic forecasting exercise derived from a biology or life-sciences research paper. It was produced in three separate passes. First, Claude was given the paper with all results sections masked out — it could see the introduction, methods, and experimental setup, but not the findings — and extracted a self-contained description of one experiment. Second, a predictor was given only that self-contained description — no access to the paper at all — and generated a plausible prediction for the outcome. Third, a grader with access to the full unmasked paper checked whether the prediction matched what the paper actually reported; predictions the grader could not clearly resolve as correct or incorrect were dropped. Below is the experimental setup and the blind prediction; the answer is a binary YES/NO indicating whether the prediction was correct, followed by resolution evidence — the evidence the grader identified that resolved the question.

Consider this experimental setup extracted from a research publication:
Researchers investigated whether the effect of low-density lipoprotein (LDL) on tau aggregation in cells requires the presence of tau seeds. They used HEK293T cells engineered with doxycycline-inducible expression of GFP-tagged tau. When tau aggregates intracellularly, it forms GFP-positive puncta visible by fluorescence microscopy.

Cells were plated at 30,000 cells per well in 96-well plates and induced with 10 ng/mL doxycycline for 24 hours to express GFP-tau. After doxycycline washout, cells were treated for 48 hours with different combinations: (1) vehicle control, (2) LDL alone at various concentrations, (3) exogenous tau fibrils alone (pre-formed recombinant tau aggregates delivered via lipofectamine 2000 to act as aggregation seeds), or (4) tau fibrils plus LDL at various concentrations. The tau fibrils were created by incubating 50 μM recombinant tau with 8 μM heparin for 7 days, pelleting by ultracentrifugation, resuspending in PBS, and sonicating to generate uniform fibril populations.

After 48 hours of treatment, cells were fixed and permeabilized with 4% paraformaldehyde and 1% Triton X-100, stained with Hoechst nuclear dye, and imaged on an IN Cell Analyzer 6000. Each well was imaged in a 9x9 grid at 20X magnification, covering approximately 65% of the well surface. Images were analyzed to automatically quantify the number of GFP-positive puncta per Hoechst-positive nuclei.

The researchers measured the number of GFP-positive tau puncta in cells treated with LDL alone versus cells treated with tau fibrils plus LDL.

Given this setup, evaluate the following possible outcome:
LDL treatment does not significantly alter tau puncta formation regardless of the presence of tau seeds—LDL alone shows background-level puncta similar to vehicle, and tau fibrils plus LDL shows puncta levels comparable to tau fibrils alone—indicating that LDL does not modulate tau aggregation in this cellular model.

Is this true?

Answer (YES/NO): NO